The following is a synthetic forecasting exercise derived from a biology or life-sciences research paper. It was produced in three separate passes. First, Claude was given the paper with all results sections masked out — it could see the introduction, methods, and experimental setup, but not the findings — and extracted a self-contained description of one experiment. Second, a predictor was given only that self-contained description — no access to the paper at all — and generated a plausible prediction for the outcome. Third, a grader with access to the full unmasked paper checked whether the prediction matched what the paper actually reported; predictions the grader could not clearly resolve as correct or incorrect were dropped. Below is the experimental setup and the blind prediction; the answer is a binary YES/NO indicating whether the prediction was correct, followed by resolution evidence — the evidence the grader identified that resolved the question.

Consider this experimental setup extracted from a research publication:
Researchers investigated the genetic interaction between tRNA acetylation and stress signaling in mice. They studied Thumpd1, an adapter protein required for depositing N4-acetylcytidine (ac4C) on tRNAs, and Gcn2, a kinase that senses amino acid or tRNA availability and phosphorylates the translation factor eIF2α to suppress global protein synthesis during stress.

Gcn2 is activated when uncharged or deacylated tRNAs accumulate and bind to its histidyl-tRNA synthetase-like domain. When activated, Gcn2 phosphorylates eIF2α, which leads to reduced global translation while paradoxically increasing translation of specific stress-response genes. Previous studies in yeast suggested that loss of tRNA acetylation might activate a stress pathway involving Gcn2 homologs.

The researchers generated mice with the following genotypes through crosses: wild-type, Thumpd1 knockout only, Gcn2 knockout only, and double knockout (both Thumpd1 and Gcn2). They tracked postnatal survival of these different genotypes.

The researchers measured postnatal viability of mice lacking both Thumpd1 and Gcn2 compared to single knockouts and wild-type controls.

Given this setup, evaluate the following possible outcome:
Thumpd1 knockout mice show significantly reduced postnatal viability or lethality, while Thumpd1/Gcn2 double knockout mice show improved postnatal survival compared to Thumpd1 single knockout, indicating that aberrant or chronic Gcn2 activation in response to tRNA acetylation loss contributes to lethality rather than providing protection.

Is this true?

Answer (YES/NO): NO